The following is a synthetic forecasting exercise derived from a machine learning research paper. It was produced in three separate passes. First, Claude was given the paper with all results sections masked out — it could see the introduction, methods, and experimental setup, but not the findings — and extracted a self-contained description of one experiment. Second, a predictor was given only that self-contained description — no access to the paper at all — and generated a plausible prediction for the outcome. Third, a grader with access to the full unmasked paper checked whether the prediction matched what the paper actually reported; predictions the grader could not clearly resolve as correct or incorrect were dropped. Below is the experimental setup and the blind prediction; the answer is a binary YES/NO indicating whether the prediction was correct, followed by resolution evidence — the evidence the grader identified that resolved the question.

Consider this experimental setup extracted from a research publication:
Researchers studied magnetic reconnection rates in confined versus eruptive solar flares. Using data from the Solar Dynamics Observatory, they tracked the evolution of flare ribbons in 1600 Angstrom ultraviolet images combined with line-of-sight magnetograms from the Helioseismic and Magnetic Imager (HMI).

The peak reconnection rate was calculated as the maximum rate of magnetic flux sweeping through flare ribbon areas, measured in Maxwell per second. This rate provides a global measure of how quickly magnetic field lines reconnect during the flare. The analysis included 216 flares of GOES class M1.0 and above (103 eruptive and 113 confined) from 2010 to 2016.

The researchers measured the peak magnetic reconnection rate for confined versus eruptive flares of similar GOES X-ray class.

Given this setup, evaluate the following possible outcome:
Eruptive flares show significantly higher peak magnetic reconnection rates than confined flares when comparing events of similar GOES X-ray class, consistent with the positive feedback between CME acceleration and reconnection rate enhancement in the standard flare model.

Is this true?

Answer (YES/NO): NO